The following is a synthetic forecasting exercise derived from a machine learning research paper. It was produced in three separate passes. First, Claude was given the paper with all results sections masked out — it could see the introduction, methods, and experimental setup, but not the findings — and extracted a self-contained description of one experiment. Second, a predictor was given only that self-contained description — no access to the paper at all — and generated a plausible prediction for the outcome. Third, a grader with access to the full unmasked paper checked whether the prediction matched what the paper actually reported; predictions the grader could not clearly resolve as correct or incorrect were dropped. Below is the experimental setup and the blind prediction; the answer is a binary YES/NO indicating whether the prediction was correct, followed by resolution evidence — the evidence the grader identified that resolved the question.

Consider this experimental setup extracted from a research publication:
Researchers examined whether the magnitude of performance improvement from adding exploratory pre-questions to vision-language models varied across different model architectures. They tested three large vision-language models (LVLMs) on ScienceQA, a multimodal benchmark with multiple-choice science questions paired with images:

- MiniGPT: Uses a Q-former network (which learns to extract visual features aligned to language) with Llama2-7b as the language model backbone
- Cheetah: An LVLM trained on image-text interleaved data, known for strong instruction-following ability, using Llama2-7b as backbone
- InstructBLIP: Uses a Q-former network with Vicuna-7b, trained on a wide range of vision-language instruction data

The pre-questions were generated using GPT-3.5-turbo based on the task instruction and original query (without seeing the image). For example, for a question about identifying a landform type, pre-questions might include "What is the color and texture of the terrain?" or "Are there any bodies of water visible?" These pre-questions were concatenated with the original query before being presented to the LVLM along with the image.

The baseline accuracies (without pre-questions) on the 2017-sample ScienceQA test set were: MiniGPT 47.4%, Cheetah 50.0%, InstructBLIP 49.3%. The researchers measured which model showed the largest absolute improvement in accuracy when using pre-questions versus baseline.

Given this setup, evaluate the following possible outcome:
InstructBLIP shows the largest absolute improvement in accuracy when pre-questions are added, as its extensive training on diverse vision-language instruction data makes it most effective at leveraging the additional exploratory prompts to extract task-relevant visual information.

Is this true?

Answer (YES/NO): YES